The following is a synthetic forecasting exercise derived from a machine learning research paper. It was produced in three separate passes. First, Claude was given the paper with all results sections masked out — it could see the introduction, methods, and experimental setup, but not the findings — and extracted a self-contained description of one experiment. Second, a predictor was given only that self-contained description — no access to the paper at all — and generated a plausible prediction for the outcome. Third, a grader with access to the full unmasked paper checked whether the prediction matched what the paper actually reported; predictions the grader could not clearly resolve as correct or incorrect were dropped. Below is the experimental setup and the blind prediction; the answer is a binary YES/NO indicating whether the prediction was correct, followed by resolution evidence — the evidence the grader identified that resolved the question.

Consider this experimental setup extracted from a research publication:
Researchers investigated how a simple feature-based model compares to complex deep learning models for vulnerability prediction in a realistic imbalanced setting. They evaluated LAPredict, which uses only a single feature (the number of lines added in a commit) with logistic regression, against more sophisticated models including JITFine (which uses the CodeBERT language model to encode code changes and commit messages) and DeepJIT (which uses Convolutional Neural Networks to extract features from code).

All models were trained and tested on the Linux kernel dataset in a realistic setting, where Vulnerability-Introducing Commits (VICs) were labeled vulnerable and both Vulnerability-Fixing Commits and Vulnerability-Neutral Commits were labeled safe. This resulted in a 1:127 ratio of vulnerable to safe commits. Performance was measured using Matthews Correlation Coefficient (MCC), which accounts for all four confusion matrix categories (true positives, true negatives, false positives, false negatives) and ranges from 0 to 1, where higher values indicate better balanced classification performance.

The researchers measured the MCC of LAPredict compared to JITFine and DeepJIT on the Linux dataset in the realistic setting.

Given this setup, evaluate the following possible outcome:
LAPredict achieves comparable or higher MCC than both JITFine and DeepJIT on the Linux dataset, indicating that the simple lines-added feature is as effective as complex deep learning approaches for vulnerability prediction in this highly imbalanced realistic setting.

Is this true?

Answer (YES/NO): YES